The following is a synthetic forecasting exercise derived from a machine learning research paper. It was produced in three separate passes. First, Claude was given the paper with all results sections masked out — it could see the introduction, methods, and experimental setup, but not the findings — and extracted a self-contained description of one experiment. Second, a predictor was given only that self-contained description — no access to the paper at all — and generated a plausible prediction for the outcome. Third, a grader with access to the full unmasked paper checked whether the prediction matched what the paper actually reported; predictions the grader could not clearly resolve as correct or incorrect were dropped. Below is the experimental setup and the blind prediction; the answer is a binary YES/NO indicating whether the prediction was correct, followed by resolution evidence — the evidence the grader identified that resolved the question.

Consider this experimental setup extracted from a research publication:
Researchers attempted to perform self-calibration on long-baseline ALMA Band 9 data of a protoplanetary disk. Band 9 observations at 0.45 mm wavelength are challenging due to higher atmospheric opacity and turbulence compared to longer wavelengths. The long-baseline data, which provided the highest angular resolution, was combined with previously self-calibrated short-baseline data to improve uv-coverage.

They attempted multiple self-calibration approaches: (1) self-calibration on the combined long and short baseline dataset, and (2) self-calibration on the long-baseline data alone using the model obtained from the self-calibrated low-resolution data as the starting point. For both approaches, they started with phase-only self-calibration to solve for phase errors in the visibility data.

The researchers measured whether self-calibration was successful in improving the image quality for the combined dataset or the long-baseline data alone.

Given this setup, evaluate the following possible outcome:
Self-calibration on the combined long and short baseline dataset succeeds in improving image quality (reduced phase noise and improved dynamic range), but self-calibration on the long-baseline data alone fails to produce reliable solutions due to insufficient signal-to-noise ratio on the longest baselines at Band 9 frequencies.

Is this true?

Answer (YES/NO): NO